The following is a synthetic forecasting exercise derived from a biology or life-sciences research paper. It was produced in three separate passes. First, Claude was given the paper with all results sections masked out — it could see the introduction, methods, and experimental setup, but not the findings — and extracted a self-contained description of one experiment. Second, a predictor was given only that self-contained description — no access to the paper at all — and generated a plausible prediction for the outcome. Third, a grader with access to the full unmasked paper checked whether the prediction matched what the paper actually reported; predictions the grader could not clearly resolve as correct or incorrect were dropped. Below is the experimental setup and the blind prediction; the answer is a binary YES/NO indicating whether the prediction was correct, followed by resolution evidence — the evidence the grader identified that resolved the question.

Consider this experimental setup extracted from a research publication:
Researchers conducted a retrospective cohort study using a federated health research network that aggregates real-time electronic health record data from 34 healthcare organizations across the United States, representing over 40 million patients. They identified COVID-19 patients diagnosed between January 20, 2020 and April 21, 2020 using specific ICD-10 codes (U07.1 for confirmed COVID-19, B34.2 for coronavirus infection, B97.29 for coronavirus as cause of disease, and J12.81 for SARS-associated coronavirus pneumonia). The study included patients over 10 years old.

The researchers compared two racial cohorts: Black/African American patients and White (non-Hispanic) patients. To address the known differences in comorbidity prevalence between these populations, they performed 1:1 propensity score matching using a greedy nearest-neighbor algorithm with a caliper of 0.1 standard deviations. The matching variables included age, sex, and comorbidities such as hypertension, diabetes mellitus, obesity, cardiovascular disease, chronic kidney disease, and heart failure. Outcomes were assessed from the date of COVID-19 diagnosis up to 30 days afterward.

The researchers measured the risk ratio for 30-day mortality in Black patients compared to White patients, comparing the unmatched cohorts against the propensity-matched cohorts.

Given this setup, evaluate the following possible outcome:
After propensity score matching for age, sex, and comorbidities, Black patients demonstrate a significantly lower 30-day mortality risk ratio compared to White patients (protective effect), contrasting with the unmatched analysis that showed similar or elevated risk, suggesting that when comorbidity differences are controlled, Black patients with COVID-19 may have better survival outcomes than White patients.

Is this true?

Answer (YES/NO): NO